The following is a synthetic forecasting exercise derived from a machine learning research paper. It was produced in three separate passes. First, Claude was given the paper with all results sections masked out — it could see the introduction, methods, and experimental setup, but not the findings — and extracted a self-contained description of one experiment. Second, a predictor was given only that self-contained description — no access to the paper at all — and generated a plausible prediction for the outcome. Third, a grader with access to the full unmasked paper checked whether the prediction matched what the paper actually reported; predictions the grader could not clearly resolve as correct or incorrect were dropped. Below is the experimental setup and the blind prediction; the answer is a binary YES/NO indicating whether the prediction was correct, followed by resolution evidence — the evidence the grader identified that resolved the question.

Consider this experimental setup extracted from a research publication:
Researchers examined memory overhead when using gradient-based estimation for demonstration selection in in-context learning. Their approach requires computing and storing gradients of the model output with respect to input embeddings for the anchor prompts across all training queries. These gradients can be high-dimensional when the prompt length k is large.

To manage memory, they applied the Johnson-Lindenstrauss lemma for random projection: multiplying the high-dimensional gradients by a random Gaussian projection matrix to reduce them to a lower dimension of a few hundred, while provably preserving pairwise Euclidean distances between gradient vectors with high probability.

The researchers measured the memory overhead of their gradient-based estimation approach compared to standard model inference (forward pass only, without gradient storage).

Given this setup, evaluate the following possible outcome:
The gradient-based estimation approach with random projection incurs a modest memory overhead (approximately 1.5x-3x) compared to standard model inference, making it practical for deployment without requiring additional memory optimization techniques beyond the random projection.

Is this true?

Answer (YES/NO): NO